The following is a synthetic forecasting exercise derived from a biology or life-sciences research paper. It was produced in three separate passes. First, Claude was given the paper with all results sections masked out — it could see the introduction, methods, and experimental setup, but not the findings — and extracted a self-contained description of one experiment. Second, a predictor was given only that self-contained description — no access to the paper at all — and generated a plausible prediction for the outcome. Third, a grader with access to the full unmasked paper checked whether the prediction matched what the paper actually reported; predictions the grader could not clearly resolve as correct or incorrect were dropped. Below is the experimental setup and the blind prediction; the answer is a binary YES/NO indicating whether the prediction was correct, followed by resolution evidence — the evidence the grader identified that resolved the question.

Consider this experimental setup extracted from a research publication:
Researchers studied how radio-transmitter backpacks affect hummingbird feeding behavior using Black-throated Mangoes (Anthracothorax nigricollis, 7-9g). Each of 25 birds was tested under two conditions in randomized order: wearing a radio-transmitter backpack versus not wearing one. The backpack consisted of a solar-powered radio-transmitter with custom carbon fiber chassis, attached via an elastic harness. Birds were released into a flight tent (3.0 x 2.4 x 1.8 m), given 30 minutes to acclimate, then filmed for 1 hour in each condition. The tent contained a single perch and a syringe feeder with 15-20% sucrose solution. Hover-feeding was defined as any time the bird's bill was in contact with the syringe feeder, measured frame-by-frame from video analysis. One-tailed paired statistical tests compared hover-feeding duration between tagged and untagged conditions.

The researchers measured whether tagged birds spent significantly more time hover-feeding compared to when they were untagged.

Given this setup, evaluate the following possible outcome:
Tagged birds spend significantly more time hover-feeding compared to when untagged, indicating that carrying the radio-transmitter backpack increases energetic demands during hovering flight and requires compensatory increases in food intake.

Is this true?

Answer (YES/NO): NO